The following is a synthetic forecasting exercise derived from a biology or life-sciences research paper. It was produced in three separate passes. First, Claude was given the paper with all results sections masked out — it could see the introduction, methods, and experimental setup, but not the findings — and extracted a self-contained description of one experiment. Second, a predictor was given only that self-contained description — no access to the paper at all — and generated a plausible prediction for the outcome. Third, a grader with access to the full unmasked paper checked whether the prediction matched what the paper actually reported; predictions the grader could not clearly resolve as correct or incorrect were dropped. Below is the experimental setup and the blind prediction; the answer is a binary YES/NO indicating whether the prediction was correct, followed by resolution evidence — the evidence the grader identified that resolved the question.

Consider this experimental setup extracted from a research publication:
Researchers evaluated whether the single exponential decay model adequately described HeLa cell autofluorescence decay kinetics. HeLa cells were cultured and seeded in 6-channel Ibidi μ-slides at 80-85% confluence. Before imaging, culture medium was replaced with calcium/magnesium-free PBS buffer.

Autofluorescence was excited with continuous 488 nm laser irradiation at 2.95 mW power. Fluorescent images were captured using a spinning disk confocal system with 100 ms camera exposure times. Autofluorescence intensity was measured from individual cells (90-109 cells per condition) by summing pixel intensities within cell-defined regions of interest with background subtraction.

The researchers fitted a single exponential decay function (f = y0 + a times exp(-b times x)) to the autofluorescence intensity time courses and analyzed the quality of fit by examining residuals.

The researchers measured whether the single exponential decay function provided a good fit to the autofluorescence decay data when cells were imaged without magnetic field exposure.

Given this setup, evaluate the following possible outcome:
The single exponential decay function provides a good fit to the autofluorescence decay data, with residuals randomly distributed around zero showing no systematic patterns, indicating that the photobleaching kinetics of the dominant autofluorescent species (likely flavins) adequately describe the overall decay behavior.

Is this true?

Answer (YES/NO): YES